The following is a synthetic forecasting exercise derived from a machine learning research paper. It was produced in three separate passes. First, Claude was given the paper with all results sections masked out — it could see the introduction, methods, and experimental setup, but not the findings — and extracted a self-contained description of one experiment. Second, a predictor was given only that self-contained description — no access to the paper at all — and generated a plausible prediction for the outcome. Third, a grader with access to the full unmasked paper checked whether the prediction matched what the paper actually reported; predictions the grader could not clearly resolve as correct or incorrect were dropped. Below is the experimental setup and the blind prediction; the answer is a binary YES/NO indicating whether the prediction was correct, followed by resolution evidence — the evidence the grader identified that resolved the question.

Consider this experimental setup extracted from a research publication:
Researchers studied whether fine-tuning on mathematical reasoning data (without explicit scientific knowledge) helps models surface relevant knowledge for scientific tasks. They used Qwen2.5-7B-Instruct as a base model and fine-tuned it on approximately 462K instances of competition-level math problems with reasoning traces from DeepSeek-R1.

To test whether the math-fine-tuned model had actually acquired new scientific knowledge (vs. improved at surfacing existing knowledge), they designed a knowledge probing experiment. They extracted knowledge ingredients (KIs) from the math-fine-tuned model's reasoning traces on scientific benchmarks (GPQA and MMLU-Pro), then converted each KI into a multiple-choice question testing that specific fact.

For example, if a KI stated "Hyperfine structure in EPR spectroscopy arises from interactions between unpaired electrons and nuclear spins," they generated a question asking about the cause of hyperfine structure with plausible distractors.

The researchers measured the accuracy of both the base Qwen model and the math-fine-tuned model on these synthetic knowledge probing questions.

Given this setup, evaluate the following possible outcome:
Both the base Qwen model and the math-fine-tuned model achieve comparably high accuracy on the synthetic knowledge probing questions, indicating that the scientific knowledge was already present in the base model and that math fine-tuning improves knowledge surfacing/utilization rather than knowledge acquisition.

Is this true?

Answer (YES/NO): YES